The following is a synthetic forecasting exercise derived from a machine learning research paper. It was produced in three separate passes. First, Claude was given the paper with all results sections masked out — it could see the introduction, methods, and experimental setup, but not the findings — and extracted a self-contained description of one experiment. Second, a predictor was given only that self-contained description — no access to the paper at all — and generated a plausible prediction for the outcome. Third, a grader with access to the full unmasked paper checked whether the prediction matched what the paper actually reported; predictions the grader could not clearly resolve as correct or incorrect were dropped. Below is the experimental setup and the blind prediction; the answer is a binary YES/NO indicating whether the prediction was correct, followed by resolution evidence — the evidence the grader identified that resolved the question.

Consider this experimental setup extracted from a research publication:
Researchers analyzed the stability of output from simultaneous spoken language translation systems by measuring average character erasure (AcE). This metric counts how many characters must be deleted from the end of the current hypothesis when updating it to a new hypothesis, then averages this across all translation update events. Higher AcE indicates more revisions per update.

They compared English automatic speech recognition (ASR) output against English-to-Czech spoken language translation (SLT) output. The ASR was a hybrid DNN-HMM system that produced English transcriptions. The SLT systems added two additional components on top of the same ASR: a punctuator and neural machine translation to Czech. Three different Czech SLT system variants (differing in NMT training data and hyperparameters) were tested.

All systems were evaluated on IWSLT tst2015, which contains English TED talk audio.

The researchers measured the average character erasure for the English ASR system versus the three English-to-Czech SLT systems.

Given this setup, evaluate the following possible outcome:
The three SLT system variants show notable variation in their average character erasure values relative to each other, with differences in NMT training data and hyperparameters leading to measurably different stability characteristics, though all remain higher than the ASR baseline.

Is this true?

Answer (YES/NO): NO